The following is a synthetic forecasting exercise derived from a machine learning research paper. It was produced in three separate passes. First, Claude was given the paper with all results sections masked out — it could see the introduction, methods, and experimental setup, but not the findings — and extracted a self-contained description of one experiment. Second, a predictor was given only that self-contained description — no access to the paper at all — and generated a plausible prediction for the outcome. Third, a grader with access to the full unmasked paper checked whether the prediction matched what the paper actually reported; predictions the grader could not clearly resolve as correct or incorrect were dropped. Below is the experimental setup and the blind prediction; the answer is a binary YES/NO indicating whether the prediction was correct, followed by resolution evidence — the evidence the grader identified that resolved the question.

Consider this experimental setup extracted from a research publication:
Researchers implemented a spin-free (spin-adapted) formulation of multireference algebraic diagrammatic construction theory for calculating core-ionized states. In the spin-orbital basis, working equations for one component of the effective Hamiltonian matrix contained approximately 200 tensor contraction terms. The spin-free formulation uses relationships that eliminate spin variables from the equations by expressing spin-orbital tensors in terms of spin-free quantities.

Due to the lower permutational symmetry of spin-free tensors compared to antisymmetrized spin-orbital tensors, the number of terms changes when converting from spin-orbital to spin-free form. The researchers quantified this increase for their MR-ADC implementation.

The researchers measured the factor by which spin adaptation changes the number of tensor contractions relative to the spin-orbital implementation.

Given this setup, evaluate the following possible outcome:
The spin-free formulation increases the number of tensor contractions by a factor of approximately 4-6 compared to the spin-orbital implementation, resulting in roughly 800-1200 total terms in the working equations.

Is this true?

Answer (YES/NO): NO